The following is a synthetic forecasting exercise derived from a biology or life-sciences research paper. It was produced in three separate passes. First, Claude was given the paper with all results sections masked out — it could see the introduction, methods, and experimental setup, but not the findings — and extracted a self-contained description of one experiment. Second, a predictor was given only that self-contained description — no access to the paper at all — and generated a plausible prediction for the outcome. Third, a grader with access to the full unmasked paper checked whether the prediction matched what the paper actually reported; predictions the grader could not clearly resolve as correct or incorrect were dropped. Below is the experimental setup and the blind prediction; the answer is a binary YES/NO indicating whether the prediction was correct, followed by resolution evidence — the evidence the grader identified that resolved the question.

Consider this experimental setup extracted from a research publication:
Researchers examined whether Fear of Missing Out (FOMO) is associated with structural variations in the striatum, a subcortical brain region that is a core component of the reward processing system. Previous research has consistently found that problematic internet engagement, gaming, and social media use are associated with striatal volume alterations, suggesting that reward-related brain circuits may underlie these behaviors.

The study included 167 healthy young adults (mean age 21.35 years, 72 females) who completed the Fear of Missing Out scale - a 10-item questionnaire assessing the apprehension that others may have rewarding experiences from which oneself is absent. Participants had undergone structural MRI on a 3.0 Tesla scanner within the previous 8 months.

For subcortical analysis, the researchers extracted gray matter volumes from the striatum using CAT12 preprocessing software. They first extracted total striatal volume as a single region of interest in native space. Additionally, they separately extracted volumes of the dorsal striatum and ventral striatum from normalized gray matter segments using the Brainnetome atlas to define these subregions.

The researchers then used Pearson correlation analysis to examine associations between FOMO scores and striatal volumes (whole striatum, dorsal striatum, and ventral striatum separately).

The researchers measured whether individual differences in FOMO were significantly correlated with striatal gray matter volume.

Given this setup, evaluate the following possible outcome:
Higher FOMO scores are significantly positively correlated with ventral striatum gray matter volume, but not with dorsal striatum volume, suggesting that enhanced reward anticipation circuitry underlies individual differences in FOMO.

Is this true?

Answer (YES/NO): NO